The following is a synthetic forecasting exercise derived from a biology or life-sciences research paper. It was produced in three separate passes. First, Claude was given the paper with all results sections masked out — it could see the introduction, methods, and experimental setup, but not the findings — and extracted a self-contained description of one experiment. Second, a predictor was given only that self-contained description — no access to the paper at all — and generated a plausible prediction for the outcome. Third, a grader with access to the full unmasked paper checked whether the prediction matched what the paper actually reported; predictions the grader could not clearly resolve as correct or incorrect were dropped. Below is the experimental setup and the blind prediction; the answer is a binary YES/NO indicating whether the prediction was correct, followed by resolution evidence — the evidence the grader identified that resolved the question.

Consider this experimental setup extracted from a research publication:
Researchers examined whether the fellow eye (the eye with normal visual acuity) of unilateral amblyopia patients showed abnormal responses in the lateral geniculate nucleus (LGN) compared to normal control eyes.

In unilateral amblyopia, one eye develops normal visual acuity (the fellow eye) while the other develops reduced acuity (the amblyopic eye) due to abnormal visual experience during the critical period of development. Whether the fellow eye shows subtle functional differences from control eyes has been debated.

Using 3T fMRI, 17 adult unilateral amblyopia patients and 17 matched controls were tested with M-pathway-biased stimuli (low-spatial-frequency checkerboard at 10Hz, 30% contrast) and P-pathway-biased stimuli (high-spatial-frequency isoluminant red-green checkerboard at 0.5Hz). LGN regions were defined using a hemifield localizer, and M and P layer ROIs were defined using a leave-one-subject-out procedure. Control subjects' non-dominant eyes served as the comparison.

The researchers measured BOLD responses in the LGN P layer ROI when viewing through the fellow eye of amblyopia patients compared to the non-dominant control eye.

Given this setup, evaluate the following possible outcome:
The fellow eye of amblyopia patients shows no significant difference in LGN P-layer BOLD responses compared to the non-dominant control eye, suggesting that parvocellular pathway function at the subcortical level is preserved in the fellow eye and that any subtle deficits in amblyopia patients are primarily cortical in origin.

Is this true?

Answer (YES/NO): YES